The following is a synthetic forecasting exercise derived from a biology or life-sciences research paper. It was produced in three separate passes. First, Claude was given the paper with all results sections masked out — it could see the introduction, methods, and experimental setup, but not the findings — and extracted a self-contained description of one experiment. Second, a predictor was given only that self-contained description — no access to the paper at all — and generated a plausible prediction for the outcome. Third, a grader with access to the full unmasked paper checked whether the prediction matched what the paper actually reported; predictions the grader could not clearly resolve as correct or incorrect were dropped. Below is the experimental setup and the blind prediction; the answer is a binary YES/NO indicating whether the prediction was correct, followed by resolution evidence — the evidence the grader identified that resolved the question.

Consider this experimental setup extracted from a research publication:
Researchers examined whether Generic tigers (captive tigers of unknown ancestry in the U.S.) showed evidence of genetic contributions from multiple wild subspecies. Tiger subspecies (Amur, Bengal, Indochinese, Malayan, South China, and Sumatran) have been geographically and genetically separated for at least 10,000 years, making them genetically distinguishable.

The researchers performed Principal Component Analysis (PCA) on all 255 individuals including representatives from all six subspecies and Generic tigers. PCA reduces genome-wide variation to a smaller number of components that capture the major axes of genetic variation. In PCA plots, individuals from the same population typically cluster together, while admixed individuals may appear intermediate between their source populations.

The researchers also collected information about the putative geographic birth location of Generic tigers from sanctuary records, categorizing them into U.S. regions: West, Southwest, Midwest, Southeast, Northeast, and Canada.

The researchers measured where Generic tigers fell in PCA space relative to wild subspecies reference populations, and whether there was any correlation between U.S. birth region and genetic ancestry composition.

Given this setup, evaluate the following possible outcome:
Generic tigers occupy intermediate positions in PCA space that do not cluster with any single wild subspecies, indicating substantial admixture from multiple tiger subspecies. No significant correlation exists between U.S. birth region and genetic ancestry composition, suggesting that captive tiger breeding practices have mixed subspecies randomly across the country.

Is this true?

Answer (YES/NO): NO